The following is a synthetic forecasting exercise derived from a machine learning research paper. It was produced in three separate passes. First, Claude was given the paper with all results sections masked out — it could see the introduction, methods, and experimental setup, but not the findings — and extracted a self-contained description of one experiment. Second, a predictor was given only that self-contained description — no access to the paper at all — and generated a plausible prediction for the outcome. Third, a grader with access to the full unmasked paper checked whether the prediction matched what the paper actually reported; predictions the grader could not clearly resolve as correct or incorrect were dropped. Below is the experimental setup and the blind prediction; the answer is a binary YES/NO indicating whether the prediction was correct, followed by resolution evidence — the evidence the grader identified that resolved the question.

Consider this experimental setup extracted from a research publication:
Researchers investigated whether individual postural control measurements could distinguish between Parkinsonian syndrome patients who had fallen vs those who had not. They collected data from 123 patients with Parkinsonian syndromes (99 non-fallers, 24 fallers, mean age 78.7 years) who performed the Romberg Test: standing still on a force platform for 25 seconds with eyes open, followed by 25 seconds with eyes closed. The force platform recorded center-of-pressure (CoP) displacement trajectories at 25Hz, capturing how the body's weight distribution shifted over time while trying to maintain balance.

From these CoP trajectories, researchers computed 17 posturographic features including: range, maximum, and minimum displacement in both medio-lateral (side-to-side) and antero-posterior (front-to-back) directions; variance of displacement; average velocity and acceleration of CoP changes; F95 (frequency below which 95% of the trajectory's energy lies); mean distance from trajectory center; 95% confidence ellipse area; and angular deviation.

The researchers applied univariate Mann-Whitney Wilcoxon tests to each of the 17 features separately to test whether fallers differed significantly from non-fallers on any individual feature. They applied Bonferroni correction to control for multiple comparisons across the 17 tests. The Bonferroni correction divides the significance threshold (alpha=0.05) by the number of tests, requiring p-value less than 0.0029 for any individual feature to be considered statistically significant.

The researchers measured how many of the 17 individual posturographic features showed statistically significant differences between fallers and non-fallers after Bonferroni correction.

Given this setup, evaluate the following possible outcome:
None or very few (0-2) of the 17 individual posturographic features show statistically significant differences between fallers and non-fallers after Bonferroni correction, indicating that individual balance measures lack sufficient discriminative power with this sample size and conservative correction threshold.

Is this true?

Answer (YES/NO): YES